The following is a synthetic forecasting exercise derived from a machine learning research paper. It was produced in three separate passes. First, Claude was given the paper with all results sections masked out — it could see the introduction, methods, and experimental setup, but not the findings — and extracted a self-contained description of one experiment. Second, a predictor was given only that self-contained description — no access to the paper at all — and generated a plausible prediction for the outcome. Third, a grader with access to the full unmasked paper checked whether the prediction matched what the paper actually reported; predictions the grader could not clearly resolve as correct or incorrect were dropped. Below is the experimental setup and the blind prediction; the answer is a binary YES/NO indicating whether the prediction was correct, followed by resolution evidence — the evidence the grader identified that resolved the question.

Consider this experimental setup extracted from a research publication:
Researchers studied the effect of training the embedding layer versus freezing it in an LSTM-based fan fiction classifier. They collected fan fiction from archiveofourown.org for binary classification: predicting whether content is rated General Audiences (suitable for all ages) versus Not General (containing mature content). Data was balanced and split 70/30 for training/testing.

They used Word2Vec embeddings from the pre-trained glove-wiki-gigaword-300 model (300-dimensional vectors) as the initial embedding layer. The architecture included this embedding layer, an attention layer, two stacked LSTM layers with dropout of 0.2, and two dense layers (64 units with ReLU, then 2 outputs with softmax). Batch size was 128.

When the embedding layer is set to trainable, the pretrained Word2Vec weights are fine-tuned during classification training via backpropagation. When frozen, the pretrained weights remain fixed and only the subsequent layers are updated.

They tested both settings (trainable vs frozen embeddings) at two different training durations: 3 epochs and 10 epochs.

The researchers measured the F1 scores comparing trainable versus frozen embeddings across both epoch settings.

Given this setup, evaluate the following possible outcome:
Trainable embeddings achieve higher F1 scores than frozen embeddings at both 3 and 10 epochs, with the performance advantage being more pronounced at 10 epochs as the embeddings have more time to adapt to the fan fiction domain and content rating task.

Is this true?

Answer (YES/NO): NO